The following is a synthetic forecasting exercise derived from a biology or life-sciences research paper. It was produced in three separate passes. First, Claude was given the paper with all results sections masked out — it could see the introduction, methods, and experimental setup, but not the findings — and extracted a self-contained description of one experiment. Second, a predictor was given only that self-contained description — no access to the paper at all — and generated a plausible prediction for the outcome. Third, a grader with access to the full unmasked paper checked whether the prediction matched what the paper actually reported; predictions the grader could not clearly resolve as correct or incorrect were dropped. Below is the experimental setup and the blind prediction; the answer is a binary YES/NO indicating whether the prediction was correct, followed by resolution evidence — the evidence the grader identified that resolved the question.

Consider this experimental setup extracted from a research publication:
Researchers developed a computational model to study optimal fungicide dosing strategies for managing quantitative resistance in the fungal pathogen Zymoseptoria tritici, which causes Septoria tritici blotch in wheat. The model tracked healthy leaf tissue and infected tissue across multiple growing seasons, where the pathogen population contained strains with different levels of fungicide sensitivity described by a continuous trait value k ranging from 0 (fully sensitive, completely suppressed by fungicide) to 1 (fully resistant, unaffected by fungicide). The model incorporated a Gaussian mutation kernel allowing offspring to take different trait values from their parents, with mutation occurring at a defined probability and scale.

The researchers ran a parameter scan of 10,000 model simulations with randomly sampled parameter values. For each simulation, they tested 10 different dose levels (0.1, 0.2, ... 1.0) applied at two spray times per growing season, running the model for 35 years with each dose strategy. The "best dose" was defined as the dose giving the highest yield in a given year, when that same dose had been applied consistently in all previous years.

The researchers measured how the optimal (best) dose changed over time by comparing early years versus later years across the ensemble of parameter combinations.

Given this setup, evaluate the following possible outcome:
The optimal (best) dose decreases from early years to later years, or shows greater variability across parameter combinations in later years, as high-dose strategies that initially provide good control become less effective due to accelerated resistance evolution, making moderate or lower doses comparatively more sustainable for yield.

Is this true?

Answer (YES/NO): YES